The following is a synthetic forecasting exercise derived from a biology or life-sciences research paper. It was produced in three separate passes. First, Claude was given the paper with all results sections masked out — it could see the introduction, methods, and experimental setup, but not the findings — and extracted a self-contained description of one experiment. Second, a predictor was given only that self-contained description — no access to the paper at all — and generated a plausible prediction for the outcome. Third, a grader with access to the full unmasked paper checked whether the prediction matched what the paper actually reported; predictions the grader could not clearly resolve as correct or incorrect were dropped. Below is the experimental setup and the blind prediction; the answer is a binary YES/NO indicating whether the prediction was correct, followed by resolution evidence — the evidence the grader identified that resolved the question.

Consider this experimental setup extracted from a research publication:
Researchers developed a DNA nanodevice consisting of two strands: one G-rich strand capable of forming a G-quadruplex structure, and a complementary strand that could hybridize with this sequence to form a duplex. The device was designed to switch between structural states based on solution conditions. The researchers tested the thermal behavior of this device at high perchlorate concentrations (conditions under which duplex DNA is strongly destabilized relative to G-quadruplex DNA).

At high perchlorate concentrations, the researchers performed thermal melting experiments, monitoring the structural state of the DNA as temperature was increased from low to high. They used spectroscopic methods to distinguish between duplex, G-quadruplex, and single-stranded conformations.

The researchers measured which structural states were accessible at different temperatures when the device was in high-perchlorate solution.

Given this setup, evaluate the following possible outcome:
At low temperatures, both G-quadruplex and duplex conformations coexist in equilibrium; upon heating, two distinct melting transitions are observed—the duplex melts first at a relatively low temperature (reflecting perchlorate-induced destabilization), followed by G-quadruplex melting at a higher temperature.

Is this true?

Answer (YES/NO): NO